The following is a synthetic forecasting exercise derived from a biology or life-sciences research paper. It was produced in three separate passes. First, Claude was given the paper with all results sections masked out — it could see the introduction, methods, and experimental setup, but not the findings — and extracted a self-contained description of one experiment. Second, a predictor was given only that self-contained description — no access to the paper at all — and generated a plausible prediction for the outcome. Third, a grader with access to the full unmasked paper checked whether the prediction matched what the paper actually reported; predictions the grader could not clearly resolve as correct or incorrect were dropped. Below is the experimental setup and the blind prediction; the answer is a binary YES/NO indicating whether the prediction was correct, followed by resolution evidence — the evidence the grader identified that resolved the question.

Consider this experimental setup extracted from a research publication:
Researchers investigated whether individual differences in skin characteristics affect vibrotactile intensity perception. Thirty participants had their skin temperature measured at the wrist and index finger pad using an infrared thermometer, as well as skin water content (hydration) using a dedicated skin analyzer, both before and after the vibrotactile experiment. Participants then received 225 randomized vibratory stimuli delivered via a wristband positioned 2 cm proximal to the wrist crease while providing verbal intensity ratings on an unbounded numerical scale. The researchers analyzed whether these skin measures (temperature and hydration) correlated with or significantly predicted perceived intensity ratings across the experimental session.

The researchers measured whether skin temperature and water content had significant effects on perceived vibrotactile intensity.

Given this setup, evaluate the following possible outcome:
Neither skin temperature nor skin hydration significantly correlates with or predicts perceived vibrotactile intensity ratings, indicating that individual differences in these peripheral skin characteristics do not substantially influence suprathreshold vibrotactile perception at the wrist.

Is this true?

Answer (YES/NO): YES